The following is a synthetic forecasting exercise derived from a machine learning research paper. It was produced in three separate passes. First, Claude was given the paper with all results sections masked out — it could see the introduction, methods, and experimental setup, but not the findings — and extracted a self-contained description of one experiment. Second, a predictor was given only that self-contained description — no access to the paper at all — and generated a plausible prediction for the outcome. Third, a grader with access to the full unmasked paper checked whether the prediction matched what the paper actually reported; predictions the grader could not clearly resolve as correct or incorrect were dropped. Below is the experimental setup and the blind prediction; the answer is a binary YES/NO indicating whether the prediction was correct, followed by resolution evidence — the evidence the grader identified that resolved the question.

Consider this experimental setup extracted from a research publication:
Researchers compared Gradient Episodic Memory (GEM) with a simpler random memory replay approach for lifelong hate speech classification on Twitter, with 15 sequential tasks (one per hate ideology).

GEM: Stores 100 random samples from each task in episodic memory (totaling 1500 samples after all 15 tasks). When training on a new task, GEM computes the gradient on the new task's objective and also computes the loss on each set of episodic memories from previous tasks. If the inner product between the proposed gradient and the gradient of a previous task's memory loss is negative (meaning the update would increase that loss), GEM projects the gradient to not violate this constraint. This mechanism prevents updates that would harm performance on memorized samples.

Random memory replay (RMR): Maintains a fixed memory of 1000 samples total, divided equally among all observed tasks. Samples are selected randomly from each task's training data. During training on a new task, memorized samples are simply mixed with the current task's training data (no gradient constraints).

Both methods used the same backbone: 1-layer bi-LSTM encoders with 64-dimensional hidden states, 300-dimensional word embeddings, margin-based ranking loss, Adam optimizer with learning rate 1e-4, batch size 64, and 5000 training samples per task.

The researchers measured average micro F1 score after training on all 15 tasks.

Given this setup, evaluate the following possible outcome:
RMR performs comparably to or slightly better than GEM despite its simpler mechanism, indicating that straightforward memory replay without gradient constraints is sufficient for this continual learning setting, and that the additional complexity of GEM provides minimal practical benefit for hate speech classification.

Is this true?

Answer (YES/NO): YES